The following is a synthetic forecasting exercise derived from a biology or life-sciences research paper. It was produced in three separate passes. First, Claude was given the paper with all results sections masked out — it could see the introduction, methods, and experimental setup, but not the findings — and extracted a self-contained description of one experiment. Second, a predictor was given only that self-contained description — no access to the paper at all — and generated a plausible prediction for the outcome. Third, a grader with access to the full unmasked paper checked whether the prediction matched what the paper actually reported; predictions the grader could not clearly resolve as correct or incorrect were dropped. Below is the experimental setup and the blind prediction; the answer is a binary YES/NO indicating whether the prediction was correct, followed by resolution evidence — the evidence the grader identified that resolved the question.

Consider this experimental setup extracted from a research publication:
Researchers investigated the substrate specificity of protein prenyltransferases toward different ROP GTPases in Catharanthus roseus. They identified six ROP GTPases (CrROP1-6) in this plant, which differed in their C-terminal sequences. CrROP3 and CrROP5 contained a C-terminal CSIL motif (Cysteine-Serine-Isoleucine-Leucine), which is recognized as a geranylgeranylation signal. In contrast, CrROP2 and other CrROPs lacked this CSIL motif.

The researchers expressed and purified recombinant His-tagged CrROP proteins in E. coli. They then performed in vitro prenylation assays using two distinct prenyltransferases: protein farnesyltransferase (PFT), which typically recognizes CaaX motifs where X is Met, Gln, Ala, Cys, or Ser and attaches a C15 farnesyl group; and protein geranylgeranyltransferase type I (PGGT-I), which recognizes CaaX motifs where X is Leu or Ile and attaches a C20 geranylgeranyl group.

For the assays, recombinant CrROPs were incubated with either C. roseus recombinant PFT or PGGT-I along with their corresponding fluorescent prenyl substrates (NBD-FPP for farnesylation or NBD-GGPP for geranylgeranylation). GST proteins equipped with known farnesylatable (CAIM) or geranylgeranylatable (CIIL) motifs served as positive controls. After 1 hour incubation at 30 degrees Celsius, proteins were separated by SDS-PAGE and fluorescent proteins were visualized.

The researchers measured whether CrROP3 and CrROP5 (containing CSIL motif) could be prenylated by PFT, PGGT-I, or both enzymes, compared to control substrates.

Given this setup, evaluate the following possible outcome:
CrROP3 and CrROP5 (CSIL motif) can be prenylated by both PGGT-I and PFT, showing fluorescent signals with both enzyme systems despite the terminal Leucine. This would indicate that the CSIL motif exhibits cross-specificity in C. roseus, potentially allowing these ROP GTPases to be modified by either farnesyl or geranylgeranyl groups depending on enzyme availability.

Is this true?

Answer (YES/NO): NO